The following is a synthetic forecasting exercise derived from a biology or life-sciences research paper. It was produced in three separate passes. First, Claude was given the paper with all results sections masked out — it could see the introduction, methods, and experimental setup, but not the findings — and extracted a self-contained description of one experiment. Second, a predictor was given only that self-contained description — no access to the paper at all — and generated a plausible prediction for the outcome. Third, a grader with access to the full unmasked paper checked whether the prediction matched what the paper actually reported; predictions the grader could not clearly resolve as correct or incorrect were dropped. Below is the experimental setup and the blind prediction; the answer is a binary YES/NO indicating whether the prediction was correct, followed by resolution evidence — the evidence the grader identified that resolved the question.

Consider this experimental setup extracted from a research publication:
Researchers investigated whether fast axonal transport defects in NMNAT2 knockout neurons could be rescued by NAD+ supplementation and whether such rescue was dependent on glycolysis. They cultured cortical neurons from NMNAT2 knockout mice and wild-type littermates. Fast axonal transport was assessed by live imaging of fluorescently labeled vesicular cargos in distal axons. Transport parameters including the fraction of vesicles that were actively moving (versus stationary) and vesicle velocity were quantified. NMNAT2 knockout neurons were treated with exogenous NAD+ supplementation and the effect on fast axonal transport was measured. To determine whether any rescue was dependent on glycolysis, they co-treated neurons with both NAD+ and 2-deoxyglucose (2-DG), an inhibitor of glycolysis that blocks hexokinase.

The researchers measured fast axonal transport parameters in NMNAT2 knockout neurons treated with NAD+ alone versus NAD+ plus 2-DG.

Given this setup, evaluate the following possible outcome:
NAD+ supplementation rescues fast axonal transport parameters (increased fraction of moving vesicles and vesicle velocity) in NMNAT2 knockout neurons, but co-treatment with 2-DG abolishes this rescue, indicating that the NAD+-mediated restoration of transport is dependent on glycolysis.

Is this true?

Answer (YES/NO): YES